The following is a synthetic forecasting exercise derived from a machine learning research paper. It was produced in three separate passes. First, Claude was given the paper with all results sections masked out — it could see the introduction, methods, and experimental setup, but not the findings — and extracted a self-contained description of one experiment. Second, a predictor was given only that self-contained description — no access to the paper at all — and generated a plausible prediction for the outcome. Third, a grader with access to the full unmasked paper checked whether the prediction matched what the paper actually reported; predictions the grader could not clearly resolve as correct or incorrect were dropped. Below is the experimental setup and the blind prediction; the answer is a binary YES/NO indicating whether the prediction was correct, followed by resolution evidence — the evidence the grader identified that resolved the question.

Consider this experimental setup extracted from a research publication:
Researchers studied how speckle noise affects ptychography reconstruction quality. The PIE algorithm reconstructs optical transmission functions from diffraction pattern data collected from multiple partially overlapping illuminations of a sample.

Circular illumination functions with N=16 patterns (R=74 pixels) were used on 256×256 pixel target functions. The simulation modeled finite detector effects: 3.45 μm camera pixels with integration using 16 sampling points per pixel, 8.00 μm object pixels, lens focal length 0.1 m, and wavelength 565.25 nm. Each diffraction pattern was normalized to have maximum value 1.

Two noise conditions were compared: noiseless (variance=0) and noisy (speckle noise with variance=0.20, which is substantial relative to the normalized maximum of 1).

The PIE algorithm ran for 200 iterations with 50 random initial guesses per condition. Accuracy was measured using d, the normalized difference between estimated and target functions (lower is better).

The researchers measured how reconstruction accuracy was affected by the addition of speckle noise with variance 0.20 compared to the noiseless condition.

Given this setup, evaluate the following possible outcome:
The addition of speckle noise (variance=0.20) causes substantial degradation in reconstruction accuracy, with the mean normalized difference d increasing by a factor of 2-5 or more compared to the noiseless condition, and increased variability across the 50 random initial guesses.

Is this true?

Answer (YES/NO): NO